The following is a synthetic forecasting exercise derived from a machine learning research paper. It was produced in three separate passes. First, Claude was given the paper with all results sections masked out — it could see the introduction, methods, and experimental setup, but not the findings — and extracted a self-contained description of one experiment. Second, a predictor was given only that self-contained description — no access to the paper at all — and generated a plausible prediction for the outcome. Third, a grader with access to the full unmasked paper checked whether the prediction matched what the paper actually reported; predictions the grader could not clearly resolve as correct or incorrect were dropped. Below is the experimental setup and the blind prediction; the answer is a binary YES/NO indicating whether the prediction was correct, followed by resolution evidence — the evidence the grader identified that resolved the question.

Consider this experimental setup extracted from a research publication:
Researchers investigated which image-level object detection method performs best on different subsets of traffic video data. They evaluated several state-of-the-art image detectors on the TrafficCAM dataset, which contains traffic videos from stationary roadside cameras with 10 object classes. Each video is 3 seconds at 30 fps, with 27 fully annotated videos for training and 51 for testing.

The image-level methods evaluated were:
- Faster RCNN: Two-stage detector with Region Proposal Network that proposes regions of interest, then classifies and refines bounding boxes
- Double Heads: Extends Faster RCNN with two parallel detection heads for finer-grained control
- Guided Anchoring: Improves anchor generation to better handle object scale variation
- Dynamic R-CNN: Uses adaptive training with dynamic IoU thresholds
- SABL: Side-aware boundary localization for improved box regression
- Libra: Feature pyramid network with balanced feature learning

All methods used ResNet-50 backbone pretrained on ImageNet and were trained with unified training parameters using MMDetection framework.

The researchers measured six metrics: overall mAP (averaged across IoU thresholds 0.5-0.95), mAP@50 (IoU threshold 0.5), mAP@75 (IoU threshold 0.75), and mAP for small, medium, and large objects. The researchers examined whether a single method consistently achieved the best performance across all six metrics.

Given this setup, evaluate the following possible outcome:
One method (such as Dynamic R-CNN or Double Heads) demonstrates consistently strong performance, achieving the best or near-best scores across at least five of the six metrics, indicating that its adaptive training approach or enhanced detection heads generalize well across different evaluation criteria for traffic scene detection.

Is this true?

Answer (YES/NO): NO